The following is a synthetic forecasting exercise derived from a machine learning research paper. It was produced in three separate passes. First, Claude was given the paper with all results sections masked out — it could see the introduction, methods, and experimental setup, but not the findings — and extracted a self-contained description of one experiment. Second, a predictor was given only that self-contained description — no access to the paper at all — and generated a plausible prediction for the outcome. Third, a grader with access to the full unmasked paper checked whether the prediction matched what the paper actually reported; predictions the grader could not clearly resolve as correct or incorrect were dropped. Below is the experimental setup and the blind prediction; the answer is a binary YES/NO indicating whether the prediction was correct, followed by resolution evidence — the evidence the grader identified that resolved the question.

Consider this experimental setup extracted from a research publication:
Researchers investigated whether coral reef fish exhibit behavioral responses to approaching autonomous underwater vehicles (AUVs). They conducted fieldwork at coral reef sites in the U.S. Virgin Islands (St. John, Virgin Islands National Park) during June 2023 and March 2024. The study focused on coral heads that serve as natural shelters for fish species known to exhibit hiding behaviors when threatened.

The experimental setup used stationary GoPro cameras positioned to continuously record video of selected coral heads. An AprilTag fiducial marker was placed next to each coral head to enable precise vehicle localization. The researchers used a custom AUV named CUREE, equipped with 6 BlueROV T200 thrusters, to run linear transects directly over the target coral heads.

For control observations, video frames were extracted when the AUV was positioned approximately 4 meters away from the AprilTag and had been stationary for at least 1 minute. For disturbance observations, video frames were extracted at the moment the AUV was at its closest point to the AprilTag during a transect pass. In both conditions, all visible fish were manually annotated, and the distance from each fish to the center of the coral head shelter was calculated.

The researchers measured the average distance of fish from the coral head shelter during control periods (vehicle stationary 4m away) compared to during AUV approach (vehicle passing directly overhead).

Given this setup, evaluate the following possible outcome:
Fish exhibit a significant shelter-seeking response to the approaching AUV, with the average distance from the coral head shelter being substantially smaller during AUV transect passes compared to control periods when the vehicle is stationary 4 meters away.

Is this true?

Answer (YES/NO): YES